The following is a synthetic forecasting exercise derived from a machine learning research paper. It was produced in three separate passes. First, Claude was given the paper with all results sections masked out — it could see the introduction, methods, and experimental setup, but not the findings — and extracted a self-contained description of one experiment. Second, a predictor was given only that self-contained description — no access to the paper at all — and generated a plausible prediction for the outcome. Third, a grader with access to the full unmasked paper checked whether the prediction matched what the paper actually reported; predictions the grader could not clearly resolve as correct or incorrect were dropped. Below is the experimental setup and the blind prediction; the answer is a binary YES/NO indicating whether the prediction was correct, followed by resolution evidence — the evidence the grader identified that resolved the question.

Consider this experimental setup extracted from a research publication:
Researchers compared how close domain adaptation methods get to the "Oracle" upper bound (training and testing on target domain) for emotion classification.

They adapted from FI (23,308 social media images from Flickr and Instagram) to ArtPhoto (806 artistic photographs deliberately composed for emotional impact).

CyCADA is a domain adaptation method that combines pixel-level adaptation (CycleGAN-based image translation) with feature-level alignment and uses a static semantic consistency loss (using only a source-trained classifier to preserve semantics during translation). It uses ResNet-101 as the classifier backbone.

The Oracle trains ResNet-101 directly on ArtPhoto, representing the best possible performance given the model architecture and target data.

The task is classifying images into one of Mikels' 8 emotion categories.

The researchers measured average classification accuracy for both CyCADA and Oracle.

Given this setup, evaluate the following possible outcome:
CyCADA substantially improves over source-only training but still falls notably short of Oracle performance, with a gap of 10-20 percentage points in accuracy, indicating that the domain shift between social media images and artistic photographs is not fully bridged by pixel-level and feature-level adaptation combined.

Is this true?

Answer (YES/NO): NO